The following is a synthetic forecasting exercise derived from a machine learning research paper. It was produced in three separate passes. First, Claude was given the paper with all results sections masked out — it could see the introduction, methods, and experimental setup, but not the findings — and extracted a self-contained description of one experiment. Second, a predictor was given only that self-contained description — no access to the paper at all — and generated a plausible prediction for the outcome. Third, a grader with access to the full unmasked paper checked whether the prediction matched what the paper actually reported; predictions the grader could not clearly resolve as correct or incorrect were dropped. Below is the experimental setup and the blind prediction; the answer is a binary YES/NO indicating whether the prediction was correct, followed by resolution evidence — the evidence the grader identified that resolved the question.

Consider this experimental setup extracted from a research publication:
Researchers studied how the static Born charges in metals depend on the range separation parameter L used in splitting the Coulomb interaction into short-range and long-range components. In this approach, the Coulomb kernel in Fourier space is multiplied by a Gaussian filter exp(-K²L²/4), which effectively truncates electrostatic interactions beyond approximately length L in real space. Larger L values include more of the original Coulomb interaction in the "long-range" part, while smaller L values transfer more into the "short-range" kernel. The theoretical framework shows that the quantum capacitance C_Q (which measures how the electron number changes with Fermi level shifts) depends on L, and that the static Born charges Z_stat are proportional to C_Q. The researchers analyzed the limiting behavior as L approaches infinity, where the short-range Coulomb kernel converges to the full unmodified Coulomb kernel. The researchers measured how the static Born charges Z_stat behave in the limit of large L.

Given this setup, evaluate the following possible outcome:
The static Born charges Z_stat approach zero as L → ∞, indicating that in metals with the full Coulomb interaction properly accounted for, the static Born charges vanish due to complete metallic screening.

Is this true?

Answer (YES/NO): YES